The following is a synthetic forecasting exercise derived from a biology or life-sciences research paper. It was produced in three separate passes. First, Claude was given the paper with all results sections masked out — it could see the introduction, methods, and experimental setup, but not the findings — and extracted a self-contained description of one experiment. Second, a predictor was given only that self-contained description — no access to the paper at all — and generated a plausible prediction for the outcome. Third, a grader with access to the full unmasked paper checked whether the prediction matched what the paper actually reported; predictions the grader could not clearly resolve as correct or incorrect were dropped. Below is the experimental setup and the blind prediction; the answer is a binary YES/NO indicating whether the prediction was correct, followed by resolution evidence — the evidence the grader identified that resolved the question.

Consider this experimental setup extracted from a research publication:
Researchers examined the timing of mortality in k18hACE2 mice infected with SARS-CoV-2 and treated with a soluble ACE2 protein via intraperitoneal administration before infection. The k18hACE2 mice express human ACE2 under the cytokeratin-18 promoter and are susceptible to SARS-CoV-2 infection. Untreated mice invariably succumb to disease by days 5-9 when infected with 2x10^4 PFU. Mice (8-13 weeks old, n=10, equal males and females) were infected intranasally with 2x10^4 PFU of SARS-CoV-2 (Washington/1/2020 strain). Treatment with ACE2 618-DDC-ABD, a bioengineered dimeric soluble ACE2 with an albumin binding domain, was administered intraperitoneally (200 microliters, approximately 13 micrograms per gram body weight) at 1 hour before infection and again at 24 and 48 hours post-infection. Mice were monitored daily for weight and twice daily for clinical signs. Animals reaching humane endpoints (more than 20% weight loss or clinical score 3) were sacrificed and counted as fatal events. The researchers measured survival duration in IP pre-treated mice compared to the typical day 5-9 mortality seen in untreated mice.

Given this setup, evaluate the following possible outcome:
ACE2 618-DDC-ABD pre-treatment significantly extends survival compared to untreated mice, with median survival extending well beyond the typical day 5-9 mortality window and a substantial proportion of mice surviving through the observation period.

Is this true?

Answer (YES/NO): NO